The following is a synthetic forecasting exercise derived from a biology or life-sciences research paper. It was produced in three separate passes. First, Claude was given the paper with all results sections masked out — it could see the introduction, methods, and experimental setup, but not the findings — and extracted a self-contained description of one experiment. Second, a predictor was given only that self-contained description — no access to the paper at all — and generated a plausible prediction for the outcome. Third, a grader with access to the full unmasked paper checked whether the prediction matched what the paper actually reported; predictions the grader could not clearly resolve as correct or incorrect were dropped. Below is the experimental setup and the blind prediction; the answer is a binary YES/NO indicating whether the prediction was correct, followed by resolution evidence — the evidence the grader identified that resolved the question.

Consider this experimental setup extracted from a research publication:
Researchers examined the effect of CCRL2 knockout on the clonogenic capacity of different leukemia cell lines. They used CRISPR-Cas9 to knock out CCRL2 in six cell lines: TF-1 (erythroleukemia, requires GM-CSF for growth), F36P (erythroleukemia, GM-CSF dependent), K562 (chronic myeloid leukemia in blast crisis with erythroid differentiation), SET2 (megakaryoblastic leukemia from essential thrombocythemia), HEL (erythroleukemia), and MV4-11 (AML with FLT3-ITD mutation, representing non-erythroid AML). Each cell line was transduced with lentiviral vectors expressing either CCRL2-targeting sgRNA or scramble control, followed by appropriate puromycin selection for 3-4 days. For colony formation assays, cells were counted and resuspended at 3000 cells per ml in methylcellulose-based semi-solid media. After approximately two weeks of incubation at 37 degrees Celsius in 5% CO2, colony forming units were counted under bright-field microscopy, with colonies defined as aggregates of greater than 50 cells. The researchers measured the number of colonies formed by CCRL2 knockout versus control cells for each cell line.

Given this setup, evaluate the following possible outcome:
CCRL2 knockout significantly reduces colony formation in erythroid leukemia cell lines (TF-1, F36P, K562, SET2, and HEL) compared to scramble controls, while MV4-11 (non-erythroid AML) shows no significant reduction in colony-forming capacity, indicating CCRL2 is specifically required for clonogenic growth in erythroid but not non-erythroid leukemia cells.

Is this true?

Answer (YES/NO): YES